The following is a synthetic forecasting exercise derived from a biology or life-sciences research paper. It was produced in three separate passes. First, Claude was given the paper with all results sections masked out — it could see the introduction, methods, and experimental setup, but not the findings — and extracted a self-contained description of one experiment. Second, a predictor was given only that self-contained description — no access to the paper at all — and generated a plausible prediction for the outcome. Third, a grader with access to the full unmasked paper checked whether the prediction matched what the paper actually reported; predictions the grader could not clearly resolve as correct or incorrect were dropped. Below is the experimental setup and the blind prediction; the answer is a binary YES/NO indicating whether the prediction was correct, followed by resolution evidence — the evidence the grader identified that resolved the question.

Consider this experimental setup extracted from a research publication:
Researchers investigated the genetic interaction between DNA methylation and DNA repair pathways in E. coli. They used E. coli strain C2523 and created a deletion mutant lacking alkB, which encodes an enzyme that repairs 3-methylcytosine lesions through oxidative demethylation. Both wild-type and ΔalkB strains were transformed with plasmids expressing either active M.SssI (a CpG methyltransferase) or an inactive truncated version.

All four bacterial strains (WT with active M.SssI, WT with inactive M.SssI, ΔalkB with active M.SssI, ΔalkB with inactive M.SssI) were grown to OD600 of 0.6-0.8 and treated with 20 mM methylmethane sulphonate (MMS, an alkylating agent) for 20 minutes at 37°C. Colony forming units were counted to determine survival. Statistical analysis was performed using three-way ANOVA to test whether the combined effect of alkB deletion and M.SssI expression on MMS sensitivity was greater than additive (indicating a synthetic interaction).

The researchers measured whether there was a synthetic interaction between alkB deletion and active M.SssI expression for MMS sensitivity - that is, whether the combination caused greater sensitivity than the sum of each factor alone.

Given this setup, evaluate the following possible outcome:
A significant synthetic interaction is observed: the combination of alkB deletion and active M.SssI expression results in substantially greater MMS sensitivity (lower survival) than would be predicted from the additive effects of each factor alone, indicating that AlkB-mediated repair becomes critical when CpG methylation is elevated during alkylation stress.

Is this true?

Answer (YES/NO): YES